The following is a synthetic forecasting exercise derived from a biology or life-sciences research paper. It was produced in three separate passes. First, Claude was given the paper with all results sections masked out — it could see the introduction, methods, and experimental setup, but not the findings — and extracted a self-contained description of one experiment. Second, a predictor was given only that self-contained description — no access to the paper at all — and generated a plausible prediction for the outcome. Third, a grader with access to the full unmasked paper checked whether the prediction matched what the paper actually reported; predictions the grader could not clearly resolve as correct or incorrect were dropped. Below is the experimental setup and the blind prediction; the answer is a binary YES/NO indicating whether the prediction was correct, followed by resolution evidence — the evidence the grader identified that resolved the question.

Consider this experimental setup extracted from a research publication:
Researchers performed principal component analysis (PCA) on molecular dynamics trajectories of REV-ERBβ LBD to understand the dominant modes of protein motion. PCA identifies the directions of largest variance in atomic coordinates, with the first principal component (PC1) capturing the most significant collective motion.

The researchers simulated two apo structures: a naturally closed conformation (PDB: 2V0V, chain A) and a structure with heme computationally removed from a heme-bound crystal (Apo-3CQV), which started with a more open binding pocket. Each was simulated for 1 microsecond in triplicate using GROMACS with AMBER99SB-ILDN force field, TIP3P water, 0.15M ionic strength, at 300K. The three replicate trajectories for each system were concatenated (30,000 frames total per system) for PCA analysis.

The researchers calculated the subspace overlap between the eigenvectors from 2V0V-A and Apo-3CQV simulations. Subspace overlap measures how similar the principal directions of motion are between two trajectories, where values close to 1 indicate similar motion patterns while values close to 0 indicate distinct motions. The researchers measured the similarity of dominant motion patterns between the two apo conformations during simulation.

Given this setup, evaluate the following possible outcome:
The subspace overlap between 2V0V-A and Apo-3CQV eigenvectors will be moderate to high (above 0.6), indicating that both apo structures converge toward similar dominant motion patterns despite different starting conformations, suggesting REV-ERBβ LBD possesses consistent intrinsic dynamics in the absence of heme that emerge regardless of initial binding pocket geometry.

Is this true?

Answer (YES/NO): NO